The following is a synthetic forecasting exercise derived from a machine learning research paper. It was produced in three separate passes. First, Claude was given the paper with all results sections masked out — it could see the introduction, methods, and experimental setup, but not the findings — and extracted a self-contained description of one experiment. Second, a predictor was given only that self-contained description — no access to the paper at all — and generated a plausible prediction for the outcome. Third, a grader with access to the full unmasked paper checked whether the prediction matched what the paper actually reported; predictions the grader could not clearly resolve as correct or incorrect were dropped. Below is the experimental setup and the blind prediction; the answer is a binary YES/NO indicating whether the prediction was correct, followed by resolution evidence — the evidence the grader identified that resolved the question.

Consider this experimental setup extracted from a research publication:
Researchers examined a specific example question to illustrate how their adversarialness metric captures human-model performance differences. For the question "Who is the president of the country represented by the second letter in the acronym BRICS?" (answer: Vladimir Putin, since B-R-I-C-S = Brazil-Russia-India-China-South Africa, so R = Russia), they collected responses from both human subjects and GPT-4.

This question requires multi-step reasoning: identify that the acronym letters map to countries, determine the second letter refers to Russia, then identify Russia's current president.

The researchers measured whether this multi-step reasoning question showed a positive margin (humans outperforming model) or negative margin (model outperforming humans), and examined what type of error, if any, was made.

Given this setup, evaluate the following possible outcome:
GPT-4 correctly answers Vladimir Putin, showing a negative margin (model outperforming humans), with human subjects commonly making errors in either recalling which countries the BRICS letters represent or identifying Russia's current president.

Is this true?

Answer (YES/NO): NO